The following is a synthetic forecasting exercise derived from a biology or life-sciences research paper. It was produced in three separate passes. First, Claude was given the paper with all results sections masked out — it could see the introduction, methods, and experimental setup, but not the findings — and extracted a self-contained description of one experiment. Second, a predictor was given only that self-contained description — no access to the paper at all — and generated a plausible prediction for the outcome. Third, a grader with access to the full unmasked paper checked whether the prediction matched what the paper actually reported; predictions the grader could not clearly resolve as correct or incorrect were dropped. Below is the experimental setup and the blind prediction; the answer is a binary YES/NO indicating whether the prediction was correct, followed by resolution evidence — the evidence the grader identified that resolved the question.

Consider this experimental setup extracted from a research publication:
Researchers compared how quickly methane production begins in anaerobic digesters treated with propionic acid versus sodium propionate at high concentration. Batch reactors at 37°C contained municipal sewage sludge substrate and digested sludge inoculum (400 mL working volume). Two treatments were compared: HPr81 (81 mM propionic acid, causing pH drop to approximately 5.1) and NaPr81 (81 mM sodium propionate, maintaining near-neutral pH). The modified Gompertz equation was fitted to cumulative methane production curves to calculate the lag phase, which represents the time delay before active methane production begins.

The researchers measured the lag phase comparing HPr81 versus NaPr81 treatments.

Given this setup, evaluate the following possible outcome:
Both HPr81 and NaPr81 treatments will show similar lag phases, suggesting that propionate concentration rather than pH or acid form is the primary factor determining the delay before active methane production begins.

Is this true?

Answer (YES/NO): NO